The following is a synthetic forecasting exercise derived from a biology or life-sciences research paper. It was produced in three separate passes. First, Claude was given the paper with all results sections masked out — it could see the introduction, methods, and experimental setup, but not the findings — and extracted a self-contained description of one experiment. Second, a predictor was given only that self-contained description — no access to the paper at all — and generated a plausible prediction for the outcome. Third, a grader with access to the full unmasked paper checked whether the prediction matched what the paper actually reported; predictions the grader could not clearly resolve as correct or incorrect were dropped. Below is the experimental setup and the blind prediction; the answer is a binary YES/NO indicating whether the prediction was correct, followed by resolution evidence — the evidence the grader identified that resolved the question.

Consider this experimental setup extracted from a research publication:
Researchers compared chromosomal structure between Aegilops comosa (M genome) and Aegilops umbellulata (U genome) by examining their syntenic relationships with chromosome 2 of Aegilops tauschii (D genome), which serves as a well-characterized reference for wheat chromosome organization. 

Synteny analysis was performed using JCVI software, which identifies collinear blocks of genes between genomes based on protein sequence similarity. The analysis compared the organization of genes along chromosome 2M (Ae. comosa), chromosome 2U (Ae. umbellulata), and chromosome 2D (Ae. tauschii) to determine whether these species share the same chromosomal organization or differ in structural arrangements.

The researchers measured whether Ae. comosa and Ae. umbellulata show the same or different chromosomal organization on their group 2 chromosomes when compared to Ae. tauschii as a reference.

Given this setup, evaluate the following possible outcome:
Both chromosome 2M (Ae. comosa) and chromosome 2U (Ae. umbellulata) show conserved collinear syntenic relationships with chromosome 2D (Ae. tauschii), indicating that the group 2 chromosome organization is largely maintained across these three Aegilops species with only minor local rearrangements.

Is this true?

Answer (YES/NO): NO